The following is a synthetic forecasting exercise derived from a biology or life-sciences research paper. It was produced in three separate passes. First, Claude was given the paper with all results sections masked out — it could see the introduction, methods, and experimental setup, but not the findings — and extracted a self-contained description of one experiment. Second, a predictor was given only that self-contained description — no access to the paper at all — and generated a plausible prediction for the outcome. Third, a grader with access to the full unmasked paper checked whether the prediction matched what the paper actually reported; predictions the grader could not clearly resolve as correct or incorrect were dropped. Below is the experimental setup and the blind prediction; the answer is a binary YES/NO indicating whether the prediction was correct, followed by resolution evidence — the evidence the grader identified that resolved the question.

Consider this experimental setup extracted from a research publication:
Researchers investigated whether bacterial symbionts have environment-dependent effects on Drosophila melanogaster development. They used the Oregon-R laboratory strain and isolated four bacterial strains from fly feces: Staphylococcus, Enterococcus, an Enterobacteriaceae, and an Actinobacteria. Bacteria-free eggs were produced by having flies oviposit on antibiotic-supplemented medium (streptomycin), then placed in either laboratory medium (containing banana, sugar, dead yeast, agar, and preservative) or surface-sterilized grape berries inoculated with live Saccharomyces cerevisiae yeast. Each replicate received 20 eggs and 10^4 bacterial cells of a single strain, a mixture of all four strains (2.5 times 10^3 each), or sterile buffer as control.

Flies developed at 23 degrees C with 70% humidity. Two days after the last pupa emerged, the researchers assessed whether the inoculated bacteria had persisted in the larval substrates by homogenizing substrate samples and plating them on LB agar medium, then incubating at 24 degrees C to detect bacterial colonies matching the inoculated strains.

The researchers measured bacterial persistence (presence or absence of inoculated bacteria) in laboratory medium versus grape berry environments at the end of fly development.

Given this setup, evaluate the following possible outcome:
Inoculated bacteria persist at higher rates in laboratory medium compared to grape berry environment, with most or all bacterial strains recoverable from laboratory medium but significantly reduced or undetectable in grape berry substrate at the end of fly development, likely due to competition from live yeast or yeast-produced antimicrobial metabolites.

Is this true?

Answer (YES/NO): NO